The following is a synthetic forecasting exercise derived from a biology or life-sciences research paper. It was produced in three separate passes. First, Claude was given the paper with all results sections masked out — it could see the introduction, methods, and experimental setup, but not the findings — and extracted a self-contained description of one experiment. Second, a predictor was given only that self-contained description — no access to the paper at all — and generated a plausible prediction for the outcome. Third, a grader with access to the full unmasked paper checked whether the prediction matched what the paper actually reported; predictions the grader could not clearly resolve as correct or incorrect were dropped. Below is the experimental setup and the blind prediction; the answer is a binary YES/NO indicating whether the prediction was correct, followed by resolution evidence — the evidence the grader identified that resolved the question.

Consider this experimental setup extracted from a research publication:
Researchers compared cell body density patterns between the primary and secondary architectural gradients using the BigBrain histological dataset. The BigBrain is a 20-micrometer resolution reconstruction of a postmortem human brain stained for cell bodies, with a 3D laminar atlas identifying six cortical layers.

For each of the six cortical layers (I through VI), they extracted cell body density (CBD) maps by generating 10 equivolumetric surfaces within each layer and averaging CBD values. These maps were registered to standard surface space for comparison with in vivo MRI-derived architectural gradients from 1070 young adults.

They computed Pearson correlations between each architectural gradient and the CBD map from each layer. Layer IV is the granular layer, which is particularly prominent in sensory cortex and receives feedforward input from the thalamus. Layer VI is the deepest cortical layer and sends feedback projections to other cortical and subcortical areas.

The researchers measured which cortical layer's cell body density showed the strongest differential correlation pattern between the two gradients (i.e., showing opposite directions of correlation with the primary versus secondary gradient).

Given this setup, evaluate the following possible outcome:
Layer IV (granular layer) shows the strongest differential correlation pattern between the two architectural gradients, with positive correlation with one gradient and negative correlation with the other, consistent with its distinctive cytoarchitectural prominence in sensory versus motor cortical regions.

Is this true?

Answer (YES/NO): NO